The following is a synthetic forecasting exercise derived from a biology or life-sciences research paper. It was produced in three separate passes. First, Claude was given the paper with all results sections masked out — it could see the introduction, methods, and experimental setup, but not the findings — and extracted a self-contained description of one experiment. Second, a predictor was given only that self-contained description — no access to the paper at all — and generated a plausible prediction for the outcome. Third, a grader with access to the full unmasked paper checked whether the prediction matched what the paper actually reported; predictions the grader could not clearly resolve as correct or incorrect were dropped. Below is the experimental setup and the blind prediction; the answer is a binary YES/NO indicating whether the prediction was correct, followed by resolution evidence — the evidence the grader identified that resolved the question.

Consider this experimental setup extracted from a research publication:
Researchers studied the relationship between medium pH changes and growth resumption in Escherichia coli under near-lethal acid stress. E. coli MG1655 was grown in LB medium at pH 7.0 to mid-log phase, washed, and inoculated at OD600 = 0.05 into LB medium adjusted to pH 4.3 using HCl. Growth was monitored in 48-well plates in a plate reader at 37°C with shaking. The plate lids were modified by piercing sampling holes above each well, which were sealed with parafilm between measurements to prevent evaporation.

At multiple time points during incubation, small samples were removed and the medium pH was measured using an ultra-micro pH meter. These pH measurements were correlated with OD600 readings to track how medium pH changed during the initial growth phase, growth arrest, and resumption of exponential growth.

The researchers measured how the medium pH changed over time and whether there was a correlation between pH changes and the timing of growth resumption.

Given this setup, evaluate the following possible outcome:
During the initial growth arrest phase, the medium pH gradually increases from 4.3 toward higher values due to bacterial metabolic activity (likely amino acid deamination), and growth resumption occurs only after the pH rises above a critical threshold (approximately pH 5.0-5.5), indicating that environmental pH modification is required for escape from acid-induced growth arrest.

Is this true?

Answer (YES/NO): NO